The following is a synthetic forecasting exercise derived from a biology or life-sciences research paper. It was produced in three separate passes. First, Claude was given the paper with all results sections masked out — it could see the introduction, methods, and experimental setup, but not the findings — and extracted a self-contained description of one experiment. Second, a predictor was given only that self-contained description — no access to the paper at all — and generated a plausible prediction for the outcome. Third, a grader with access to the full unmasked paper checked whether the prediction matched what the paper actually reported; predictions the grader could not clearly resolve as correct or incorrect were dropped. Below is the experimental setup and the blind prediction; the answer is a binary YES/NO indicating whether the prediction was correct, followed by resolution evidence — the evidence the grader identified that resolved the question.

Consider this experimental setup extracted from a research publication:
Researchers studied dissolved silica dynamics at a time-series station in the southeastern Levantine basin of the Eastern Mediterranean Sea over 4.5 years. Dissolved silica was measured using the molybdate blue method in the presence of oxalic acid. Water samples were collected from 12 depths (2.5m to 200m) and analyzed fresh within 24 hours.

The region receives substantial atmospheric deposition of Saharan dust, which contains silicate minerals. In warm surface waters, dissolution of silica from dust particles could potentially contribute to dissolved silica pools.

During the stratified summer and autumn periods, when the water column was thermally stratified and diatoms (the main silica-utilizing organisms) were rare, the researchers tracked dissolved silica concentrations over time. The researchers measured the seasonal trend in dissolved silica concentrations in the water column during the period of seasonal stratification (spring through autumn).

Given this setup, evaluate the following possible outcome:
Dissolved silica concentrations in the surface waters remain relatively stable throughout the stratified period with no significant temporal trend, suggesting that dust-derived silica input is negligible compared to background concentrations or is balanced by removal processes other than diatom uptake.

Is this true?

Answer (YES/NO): NO